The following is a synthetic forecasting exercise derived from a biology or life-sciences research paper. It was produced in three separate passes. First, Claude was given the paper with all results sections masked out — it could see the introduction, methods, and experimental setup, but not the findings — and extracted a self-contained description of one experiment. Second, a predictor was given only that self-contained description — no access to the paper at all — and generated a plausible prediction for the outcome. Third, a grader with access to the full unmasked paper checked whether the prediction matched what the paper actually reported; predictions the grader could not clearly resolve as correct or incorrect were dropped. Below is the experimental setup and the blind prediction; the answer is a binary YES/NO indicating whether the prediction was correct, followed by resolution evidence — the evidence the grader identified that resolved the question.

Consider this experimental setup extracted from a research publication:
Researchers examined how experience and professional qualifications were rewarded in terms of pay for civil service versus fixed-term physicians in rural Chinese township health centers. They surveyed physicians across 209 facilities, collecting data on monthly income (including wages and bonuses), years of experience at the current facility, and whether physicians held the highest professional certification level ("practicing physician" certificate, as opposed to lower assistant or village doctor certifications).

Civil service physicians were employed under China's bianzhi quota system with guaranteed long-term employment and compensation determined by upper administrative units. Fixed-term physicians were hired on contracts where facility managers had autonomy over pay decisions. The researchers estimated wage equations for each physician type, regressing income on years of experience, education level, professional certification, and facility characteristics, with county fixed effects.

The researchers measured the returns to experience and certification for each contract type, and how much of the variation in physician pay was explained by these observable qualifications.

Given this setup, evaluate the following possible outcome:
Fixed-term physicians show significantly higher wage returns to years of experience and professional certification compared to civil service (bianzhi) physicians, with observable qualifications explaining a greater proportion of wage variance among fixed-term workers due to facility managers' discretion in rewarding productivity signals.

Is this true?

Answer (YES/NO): NO